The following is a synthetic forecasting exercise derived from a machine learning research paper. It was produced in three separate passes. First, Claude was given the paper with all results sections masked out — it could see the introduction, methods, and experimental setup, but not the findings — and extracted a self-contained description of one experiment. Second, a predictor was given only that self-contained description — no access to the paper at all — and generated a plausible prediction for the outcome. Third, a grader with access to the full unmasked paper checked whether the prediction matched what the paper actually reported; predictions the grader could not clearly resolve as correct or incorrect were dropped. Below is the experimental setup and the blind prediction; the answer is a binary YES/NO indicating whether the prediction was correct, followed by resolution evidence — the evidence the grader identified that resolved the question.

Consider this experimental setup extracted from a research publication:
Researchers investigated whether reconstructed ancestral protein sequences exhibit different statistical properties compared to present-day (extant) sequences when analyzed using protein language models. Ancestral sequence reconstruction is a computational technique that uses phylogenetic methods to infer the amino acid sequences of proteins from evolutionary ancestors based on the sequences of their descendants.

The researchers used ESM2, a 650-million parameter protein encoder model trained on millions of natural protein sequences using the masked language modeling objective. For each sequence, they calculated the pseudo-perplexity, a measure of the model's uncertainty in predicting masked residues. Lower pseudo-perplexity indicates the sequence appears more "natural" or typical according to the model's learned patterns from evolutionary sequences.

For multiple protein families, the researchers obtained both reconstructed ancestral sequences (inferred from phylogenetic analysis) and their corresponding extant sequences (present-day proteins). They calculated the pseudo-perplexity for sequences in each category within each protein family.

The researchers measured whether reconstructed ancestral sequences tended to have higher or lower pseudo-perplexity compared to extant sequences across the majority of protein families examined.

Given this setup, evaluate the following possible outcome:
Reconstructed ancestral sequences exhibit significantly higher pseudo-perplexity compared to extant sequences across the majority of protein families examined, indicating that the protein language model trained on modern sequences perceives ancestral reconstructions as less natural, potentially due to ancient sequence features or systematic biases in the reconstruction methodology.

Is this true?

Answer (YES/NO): NO